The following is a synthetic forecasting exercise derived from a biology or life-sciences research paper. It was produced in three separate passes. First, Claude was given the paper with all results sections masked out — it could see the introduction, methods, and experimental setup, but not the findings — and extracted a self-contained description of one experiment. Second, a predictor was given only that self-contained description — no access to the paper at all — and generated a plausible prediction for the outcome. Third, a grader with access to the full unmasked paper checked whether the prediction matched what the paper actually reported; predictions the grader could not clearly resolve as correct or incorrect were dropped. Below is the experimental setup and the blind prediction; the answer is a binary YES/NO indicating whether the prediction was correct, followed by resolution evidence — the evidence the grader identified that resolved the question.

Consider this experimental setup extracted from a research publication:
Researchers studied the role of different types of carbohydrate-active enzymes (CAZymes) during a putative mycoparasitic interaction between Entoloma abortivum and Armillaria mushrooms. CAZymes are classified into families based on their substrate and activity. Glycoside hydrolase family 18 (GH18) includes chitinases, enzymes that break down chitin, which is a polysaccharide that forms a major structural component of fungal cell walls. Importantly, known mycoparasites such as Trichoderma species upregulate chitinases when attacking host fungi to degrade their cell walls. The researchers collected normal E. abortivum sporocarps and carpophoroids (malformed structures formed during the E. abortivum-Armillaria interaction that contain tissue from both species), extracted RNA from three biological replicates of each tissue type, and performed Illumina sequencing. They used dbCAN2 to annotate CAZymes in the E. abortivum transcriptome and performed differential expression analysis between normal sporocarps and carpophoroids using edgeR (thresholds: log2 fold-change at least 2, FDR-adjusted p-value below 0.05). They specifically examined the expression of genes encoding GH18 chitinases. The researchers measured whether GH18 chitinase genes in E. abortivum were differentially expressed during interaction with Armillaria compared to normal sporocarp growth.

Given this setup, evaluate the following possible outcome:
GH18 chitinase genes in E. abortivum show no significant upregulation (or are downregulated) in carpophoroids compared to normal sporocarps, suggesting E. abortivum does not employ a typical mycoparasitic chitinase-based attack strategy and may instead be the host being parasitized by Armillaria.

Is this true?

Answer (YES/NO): NO